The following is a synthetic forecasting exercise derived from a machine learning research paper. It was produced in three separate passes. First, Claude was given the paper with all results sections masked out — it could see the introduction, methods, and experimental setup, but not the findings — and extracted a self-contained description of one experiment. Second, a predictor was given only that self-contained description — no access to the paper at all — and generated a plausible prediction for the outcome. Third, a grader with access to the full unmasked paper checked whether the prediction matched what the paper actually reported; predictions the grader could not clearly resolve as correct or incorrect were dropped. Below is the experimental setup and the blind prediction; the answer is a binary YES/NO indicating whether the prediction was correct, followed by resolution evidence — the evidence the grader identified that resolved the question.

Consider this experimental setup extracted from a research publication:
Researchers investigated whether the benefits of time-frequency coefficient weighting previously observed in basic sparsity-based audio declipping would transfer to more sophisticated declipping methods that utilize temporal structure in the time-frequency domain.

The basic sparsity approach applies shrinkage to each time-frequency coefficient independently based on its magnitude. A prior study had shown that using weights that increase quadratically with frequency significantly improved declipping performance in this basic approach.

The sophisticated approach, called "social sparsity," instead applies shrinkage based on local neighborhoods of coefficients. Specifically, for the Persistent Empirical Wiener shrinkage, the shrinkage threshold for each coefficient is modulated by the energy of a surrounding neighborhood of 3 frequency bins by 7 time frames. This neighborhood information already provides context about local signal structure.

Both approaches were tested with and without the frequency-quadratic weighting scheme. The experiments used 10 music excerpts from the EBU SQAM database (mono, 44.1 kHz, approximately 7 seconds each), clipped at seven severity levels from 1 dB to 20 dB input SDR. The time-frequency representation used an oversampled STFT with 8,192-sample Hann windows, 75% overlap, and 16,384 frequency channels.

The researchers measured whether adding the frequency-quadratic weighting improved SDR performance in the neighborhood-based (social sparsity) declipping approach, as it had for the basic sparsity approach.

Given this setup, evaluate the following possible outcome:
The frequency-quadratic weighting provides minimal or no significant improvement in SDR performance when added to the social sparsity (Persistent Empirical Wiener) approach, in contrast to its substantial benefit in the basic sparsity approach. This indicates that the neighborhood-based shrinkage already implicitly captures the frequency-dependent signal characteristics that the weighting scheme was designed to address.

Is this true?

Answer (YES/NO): NO